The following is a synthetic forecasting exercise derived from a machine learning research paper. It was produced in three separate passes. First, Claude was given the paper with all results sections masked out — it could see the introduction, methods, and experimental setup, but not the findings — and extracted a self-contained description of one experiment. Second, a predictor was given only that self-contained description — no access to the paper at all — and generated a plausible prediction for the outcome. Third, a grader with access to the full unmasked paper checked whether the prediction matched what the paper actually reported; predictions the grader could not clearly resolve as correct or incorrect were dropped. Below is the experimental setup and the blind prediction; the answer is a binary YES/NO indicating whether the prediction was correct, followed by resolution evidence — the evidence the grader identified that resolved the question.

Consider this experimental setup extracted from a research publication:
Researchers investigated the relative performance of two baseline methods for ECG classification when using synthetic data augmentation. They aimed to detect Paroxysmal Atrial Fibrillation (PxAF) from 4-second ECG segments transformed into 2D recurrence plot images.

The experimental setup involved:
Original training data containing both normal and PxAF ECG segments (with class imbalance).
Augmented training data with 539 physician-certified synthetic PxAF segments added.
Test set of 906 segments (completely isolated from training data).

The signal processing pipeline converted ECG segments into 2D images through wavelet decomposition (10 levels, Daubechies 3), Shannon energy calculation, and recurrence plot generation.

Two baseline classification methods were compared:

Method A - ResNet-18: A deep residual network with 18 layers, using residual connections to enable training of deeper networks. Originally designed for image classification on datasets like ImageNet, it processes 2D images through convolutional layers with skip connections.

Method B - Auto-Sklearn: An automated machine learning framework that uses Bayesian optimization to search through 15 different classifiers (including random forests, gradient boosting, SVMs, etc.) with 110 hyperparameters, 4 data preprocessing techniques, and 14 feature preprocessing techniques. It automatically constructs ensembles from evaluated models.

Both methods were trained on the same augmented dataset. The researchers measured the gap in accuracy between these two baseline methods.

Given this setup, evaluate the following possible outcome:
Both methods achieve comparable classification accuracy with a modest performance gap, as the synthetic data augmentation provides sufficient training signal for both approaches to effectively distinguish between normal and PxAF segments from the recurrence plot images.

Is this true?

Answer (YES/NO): NO